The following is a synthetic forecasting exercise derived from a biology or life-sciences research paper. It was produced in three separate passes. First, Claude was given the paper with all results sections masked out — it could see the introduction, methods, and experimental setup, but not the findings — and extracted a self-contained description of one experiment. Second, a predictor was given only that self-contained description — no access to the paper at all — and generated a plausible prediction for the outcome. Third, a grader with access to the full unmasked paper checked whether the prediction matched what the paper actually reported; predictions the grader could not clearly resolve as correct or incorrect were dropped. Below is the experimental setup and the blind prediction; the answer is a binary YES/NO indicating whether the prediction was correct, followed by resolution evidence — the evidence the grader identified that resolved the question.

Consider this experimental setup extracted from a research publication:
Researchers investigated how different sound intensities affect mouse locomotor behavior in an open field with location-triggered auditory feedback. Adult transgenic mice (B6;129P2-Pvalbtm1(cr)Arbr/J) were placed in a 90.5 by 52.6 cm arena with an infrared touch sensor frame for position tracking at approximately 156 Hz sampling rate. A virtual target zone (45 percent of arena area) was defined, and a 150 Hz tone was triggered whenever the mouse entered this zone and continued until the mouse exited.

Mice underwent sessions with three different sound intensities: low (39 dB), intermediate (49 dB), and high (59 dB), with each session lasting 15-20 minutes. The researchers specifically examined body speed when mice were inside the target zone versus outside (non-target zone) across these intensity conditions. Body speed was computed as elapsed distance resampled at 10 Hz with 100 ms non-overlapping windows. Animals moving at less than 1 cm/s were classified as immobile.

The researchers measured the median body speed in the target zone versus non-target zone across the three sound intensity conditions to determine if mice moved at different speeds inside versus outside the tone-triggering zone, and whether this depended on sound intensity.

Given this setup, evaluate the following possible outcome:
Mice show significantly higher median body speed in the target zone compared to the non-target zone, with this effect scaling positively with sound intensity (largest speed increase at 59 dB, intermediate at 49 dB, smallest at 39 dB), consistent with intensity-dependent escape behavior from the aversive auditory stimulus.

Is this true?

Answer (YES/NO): NO